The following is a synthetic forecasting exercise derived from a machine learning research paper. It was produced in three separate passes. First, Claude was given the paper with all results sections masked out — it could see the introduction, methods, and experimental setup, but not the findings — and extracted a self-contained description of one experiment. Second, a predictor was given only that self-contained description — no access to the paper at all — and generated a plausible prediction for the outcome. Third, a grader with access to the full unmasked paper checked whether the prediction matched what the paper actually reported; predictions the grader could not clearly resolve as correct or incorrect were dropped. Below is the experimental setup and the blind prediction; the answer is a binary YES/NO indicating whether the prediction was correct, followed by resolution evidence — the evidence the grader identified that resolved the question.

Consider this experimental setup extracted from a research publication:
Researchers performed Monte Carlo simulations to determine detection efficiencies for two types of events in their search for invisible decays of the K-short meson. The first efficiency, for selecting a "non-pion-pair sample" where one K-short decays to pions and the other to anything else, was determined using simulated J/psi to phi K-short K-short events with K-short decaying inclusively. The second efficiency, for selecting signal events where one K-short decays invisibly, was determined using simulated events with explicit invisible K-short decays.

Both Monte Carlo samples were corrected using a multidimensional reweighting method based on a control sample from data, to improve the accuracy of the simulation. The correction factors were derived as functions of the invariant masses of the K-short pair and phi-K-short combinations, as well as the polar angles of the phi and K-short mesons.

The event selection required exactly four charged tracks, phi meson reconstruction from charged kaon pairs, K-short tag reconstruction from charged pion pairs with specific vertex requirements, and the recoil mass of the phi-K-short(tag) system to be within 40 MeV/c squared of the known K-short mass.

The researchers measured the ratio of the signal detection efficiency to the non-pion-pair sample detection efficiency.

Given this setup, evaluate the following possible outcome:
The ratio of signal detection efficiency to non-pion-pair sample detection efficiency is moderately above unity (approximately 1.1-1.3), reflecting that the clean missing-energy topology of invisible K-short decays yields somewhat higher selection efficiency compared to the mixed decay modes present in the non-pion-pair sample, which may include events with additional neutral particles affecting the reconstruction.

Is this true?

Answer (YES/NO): NO